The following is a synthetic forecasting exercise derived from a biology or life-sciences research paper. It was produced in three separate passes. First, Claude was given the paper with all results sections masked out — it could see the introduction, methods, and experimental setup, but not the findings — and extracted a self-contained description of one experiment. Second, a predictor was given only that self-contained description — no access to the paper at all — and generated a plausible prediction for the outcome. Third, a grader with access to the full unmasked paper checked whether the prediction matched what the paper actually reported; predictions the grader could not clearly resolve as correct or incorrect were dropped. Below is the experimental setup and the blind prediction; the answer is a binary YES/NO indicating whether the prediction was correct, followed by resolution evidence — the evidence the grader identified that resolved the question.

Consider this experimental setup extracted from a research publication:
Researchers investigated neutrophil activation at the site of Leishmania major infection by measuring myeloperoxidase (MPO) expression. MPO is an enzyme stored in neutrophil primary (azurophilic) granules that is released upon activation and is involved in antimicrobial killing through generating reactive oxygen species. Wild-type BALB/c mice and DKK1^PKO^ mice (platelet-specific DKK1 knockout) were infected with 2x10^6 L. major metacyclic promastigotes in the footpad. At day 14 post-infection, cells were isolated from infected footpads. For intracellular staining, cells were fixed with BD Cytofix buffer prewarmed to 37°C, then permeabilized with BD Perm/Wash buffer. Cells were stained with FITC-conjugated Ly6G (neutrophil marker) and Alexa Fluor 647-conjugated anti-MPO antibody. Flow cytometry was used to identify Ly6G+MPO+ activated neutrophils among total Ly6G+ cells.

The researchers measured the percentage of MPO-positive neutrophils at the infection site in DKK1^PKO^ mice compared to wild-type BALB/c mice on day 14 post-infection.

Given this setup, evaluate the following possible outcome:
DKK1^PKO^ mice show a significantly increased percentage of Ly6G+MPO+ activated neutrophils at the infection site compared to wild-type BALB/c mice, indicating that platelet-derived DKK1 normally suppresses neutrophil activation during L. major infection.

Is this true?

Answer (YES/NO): NO